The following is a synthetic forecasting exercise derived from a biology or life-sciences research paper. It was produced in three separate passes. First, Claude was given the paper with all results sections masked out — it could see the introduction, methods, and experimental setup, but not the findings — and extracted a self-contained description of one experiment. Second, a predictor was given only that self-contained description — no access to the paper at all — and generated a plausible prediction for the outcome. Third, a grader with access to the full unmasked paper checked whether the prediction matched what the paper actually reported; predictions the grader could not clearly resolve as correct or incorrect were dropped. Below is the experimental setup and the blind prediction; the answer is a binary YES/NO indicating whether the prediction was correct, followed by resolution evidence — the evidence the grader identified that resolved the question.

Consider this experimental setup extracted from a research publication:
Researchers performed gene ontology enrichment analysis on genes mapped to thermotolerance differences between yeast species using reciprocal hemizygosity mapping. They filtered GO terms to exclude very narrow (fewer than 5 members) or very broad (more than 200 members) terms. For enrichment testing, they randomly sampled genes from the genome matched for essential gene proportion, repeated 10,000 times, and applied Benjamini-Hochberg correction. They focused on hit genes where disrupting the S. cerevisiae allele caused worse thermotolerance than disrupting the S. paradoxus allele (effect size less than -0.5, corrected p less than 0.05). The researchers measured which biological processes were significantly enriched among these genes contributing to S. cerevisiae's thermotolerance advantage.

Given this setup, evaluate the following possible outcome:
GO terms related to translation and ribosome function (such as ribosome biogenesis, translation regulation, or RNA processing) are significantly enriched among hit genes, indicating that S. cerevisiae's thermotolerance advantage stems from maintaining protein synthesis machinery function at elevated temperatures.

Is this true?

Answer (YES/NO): NO